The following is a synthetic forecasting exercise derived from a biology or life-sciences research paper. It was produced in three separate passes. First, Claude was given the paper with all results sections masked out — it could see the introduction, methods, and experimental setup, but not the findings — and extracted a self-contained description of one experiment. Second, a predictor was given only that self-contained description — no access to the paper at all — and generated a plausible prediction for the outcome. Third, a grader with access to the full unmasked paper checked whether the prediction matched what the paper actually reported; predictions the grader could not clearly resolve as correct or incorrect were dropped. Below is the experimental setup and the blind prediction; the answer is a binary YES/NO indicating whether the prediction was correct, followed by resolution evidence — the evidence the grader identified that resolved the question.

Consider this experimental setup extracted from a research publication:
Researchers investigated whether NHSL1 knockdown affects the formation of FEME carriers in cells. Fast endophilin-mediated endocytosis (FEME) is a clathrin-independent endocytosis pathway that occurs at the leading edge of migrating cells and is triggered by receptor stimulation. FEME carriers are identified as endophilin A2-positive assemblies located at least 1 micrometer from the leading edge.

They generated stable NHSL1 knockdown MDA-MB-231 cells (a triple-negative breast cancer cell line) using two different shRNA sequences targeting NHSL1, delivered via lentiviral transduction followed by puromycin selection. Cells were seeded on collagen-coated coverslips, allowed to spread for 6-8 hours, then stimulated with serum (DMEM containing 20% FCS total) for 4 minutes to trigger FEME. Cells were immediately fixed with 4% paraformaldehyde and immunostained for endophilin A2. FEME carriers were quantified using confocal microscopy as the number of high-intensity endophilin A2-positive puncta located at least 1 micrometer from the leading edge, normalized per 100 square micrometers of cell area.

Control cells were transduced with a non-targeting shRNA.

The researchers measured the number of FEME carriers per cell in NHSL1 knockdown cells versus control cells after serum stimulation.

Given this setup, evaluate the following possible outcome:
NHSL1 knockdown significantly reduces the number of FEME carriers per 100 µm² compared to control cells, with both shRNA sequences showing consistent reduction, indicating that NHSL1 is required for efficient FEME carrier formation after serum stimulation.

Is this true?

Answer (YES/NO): YES